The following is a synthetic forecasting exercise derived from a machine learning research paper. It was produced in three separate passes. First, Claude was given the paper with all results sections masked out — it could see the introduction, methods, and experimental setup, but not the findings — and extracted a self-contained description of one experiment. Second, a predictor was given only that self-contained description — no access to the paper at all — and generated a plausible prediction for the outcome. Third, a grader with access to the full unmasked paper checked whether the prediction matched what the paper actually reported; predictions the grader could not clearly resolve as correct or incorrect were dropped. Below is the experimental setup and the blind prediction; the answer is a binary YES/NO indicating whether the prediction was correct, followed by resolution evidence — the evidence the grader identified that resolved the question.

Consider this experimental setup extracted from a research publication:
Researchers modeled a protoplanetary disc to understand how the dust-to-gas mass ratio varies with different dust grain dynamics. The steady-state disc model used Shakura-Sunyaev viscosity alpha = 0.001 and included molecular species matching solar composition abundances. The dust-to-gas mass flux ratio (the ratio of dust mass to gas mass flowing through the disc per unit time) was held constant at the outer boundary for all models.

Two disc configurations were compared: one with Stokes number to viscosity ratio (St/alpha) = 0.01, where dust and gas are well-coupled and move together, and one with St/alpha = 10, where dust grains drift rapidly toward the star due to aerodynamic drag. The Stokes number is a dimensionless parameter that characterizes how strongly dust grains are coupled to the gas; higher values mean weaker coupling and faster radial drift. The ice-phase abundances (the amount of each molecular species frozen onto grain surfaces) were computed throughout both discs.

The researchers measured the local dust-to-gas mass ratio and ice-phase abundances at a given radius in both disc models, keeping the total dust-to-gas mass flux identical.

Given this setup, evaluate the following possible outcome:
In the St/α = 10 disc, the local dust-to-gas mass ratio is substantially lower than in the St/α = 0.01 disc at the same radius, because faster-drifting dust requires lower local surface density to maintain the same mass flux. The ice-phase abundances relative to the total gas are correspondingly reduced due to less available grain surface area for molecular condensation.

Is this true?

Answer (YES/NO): YES